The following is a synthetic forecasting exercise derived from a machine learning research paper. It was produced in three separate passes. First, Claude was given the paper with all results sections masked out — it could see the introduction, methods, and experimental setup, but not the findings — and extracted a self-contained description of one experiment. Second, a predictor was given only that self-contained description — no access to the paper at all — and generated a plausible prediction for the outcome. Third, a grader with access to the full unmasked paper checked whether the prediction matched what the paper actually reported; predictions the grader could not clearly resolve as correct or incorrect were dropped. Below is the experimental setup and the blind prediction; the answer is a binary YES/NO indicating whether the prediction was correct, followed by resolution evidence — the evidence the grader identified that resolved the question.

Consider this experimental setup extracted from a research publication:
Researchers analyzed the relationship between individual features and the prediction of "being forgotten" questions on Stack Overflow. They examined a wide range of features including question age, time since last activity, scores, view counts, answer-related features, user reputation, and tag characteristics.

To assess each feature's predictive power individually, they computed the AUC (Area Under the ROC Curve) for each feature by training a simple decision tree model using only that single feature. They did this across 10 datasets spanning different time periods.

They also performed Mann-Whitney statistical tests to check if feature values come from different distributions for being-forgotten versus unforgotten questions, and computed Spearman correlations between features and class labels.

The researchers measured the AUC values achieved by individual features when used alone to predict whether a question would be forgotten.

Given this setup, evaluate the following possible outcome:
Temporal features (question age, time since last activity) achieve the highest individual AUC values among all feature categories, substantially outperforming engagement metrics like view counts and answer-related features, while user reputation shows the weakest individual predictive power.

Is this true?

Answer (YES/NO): NO